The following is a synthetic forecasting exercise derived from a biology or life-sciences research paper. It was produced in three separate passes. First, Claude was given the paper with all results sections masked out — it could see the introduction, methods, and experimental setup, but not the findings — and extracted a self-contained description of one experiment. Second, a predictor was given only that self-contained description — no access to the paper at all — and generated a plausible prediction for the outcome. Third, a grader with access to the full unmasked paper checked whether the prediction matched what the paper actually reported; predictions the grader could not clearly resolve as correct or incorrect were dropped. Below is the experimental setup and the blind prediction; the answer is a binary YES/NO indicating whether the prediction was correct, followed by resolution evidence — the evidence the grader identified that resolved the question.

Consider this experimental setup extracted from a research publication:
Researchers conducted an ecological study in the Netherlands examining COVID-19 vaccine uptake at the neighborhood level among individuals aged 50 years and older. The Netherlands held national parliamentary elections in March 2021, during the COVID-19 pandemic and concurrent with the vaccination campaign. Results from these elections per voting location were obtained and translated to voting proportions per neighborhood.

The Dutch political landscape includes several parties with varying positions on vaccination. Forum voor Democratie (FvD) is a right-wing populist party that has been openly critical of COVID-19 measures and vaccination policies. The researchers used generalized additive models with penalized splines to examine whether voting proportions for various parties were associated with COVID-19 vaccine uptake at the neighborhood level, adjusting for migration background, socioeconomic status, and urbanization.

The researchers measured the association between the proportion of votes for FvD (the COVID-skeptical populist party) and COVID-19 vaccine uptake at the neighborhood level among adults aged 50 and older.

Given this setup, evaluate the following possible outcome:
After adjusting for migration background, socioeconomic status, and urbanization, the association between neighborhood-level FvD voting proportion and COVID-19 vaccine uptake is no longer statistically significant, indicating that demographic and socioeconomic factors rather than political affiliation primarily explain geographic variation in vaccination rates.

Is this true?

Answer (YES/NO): NO